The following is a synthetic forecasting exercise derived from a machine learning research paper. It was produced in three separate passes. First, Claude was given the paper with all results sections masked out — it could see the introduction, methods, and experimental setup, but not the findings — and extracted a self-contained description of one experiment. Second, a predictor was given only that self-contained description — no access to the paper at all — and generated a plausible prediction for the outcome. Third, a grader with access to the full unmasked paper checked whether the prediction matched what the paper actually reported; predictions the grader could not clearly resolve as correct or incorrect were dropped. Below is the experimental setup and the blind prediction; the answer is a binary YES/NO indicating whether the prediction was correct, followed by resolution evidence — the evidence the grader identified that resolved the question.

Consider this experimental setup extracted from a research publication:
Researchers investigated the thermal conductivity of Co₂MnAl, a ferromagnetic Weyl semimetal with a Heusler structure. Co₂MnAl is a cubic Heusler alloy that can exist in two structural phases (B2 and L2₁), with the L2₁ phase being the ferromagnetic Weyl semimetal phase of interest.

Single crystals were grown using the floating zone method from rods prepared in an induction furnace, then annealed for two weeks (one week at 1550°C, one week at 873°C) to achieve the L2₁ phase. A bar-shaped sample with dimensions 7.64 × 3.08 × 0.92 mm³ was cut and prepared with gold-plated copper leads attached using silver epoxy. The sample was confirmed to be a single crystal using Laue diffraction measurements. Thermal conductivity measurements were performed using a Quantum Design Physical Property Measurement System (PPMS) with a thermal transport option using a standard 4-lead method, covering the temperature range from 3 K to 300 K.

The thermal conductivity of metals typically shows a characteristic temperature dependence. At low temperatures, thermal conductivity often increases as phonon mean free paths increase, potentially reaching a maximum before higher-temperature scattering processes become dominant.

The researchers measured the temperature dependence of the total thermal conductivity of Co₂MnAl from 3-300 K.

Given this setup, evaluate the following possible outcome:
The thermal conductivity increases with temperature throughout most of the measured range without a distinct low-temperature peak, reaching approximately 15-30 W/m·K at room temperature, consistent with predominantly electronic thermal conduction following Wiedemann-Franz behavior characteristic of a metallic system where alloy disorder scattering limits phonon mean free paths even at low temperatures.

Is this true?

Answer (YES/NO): NO